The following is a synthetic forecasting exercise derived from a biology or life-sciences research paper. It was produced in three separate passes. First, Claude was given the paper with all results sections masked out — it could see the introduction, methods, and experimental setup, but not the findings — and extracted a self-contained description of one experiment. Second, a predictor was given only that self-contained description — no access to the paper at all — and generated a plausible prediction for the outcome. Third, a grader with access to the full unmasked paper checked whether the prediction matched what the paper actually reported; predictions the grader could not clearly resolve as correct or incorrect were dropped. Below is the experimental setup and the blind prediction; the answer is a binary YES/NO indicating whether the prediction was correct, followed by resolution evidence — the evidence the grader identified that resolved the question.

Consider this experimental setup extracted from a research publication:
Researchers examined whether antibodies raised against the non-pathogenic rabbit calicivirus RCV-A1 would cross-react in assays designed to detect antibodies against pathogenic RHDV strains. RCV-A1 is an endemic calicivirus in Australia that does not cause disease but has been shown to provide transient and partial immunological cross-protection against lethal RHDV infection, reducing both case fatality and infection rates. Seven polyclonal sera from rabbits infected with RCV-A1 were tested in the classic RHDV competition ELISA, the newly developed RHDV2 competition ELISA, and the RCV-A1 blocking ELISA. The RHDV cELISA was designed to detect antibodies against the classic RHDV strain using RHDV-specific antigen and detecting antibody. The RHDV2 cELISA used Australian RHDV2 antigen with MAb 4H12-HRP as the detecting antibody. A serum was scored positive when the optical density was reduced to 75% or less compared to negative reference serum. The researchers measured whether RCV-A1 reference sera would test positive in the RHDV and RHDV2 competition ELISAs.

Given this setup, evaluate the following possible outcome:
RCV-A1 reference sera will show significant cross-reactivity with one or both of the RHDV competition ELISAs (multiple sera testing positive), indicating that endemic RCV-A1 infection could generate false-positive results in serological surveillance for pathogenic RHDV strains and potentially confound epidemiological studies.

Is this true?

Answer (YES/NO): NO